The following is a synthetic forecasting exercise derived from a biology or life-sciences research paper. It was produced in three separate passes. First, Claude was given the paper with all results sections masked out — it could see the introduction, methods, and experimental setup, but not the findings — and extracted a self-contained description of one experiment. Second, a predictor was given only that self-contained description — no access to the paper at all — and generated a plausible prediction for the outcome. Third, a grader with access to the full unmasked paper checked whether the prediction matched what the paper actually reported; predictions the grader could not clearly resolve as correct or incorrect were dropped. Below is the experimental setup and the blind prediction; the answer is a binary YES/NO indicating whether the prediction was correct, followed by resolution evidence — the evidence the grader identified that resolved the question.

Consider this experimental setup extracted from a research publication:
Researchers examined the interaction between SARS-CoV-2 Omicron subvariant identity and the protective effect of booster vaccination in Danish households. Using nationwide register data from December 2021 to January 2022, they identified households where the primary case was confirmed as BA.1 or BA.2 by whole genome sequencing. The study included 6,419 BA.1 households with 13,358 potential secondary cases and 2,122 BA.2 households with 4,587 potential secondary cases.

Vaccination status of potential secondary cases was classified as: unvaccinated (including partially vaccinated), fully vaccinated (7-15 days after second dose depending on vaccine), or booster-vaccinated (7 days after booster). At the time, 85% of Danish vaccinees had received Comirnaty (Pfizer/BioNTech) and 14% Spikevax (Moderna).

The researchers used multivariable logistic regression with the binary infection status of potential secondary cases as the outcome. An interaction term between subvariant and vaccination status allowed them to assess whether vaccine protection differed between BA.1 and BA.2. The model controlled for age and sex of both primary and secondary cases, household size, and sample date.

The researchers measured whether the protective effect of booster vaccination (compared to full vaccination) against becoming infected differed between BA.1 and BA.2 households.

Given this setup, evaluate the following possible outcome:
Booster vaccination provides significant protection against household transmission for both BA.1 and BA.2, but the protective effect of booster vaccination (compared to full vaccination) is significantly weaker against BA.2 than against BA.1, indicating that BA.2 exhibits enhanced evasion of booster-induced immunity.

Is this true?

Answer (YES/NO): YES